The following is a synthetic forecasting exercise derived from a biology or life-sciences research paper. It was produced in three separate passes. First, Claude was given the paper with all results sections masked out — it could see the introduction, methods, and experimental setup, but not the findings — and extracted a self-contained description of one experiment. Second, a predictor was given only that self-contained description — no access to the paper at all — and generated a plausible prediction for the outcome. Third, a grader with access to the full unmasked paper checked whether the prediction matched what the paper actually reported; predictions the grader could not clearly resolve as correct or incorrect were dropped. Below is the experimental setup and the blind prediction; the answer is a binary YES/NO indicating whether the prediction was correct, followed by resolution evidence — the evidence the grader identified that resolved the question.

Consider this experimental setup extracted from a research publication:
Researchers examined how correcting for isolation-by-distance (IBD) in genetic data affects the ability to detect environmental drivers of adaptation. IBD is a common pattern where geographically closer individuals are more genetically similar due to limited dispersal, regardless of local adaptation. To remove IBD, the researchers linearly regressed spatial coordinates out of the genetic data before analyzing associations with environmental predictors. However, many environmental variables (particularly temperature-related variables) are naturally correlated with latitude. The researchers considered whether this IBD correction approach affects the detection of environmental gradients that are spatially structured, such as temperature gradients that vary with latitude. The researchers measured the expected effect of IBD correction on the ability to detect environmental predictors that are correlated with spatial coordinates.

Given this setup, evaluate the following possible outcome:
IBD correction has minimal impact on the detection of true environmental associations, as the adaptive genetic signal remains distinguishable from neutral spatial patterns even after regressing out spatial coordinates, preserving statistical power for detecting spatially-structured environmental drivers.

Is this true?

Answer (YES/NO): NO